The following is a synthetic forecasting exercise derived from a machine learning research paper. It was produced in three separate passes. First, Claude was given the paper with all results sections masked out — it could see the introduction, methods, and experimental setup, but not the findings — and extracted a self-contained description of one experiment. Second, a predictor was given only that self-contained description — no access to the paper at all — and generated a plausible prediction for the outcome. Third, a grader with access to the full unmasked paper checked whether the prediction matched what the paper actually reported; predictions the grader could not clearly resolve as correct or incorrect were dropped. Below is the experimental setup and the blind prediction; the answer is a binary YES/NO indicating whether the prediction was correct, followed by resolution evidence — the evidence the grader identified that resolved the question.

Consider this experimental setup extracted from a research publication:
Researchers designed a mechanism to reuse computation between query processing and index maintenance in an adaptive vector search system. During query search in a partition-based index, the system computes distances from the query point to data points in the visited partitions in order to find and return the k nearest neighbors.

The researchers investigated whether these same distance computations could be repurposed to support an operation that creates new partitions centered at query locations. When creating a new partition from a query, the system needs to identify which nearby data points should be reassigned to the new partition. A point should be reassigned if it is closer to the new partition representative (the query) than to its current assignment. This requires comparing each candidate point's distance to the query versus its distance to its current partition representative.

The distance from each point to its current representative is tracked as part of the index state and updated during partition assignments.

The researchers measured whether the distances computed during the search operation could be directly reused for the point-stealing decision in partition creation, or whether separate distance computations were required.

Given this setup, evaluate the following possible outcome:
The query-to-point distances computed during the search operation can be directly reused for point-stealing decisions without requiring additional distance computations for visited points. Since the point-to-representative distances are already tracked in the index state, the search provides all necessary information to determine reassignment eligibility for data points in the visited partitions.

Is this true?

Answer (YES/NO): YES